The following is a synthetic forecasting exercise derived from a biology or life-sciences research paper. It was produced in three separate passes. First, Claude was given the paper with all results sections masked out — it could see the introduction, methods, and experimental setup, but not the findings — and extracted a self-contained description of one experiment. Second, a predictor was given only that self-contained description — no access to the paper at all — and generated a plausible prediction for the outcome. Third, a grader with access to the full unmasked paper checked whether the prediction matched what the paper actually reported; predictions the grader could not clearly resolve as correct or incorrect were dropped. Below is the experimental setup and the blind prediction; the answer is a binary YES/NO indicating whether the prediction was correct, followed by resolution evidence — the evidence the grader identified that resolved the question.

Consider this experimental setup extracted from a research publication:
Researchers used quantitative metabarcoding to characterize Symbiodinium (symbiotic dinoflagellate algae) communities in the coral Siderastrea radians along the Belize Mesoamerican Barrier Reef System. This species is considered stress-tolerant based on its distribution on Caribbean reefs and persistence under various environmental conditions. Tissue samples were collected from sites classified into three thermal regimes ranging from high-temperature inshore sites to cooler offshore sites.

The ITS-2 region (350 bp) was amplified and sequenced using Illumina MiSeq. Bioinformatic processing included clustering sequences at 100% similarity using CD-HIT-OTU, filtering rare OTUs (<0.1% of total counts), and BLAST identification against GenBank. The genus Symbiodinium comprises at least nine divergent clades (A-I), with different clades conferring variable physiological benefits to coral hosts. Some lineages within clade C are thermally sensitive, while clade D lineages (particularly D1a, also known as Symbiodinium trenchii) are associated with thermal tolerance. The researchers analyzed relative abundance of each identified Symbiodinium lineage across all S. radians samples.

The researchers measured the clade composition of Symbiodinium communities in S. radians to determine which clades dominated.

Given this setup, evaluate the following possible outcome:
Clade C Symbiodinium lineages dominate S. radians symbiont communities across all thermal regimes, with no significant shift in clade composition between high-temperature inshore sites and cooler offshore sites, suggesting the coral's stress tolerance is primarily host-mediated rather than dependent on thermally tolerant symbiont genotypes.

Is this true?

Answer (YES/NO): NO